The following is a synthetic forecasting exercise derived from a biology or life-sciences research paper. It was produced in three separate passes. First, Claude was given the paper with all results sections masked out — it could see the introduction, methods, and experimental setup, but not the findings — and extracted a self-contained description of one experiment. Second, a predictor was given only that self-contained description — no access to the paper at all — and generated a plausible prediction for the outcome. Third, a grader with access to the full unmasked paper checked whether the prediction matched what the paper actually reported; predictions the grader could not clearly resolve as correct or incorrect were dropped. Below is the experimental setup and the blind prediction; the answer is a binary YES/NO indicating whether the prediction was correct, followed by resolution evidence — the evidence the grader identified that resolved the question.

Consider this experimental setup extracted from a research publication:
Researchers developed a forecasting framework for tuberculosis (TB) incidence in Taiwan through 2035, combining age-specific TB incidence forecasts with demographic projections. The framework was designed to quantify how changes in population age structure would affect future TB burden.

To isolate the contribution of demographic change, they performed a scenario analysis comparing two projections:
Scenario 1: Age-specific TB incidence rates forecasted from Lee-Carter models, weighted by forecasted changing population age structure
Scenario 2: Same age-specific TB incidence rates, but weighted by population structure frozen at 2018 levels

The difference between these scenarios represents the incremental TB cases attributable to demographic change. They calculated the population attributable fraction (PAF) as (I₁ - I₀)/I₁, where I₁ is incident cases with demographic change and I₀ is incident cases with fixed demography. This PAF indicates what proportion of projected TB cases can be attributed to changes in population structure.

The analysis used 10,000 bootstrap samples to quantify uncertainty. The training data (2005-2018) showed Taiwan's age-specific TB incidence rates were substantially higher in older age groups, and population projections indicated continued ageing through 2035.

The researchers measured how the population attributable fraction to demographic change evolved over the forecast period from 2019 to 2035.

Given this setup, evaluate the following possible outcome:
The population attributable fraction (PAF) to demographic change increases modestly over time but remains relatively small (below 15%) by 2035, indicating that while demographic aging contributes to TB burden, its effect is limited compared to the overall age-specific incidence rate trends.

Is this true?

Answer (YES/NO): NO